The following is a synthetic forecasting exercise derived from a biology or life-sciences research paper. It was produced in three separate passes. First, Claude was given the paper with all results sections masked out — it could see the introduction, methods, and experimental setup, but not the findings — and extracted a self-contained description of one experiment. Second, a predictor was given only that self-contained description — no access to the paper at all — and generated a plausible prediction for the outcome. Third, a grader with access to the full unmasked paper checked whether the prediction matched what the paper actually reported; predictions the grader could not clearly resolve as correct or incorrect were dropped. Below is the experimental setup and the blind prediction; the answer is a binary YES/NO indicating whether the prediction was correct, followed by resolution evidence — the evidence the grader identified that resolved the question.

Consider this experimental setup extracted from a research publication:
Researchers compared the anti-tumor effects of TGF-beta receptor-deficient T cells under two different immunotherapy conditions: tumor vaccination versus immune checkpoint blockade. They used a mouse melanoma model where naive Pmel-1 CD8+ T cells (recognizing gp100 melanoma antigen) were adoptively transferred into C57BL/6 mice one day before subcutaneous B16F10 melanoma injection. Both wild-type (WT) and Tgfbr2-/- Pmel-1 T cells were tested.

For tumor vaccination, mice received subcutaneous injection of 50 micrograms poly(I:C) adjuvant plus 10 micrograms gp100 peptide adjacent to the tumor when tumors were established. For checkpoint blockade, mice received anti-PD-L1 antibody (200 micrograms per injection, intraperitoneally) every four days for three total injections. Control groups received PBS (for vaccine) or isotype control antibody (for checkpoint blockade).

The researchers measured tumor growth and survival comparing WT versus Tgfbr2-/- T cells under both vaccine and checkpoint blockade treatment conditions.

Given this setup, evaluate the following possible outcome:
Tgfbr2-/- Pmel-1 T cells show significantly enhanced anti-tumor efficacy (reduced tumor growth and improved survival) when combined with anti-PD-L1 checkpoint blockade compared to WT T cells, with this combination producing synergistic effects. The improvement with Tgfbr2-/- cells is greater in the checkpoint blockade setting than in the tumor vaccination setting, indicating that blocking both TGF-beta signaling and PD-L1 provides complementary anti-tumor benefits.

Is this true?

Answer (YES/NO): NO